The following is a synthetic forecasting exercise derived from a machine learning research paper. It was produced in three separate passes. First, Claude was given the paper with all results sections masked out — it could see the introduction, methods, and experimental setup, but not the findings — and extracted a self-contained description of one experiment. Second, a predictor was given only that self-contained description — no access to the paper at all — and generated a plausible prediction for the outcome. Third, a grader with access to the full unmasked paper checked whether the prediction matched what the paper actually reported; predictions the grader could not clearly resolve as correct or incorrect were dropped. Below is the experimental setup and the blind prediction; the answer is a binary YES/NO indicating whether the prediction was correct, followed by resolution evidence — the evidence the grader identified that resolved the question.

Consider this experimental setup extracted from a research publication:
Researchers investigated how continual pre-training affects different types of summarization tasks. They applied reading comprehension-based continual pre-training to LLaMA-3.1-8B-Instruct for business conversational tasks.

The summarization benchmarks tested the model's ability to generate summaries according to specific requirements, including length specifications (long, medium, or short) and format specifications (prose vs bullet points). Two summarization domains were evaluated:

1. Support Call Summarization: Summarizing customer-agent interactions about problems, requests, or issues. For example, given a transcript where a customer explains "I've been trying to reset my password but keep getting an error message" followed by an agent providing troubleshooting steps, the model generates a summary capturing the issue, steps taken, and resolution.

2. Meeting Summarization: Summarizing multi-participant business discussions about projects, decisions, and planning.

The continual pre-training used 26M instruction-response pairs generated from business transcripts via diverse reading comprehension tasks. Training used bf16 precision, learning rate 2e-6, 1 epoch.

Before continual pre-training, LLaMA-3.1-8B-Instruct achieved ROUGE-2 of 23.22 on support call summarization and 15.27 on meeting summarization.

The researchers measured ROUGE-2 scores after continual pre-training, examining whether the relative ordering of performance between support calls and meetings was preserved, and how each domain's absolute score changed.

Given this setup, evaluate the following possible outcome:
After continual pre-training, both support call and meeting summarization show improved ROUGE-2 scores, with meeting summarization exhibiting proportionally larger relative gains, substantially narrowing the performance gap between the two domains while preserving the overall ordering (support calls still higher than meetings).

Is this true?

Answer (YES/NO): NO